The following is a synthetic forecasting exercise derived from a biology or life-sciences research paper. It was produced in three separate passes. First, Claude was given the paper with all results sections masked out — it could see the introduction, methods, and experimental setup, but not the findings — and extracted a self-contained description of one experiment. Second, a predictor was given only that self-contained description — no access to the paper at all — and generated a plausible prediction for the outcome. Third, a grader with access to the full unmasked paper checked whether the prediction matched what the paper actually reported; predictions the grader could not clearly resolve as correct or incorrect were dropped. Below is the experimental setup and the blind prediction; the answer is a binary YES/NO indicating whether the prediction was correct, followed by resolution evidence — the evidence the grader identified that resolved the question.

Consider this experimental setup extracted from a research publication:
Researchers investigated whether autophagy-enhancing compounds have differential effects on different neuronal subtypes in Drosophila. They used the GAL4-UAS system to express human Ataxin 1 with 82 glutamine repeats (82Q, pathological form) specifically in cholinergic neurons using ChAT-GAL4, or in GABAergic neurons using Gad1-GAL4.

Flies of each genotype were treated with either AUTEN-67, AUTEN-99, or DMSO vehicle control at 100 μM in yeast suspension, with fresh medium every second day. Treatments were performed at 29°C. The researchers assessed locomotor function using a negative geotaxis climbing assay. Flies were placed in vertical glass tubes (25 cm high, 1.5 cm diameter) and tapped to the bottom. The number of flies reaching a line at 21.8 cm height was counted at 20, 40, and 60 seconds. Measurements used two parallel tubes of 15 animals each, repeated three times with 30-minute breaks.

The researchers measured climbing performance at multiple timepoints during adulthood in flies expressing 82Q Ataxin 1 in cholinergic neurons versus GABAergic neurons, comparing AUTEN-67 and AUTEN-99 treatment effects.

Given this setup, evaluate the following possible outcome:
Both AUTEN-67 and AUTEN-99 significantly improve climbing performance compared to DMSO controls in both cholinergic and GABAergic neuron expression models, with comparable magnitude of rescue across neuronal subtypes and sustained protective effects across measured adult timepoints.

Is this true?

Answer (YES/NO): NO